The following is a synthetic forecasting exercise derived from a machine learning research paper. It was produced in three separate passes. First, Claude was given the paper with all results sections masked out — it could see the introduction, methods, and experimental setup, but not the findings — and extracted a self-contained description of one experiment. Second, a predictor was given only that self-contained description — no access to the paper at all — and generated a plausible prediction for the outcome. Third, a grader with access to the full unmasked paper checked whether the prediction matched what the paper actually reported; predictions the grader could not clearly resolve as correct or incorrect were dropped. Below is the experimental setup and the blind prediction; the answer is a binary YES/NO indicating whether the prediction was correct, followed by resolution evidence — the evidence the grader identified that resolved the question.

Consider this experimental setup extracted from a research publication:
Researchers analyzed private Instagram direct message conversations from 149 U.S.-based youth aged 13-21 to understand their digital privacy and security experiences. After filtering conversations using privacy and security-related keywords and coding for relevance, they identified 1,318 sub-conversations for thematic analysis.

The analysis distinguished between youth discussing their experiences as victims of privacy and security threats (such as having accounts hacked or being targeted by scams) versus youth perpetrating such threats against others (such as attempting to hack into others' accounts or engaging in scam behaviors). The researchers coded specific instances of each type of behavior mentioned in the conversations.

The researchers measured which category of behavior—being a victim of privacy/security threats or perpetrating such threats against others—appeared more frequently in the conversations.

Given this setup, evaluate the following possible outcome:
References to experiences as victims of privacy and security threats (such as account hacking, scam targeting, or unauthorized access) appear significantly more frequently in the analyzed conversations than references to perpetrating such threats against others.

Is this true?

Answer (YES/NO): NO